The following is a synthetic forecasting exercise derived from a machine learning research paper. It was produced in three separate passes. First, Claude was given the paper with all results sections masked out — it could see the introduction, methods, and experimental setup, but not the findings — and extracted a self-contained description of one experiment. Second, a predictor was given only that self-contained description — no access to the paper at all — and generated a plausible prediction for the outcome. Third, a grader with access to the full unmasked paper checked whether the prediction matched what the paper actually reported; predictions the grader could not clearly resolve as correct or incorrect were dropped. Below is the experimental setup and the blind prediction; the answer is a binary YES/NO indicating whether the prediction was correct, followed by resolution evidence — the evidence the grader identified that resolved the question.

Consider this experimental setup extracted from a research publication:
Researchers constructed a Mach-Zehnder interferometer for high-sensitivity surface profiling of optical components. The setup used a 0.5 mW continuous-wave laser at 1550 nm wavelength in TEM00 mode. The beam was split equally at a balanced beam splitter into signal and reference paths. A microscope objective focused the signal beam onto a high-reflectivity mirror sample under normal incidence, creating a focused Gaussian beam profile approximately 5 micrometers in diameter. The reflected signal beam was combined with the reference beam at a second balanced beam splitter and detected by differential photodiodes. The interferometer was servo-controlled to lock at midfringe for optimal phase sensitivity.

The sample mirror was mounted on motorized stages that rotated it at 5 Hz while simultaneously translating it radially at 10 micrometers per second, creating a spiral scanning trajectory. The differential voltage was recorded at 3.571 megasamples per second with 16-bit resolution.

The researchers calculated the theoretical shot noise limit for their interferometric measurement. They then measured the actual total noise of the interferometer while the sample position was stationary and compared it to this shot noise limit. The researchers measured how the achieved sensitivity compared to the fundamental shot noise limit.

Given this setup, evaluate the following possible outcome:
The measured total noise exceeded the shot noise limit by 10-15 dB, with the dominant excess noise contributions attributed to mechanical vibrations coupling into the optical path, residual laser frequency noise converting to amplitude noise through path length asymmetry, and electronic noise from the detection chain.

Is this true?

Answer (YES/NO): NO